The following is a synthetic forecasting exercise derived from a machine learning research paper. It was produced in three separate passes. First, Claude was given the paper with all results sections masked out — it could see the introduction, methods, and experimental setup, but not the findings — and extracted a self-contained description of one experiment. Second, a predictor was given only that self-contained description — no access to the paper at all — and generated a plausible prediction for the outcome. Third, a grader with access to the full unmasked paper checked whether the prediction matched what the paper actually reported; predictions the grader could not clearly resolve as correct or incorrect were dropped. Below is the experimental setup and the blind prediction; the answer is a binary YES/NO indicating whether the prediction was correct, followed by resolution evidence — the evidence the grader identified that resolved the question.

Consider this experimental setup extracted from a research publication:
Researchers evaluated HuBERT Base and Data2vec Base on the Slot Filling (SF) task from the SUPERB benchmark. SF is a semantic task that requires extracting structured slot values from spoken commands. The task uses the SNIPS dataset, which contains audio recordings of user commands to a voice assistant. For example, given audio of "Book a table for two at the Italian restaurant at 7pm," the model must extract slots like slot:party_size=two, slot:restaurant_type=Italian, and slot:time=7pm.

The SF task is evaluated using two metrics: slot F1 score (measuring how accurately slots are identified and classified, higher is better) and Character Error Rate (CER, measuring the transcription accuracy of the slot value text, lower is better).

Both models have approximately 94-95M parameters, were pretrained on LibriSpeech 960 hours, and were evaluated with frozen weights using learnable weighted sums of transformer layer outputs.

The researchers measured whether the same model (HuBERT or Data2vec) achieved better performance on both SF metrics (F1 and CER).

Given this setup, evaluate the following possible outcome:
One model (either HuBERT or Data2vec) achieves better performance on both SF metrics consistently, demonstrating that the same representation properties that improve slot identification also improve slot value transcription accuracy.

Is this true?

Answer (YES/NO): NO